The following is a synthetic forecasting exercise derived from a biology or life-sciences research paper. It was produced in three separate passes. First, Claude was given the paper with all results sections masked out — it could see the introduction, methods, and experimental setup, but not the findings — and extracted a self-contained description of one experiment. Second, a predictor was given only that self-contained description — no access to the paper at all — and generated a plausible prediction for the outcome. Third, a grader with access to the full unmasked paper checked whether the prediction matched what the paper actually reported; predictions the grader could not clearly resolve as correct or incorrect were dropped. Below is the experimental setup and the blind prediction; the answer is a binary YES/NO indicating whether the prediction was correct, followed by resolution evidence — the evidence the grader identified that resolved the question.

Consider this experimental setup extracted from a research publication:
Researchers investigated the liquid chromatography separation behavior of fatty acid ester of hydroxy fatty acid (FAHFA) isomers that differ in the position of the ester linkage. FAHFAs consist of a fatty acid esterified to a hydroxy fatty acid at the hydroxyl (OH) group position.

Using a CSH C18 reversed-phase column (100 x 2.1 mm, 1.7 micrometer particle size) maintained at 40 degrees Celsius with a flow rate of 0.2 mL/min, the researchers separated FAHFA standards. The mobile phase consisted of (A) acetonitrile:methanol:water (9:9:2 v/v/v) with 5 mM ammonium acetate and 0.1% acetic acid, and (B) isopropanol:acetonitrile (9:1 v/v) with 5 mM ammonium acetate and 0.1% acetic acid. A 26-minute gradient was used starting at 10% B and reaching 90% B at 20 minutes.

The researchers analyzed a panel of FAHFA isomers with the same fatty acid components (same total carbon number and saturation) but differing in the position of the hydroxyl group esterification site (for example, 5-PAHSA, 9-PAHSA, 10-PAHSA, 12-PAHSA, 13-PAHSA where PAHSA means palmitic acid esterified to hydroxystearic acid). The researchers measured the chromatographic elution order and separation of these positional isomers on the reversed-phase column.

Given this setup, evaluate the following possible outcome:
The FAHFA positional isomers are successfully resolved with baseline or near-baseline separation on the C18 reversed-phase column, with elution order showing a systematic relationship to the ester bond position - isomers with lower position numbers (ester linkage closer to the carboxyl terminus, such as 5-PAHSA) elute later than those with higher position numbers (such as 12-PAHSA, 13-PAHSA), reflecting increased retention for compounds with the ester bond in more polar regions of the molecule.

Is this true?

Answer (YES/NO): NO